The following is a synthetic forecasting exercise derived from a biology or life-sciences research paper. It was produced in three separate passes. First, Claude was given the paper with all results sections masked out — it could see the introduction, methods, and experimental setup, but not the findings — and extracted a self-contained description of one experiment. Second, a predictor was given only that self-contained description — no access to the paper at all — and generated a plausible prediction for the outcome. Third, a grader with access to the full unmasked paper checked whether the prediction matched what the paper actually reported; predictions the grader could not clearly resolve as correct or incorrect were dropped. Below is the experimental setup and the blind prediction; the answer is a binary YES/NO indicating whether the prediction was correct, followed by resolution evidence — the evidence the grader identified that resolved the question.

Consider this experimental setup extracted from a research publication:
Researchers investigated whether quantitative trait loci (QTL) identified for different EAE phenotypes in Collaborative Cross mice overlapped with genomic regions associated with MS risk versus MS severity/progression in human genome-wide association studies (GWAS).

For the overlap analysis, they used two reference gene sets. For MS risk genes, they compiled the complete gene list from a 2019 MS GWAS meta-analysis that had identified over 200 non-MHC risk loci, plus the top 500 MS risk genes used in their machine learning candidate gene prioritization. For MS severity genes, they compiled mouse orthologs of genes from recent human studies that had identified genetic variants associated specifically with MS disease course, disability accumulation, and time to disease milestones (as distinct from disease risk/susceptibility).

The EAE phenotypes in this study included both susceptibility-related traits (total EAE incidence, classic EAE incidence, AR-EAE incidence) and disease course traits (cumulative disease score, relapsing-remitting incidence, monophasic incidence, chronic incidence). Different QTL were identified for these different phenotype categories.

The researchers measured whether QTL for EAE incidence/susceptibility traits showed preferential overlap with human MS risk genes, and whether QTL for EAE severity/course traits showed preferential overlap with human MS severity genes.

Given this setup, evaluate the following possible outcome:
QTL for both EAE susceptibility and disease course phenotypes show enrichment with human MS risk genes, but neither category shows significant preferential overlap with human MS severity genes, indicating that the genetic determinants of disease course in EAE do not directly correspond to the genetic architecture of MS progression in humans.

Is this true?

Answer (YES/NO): NO